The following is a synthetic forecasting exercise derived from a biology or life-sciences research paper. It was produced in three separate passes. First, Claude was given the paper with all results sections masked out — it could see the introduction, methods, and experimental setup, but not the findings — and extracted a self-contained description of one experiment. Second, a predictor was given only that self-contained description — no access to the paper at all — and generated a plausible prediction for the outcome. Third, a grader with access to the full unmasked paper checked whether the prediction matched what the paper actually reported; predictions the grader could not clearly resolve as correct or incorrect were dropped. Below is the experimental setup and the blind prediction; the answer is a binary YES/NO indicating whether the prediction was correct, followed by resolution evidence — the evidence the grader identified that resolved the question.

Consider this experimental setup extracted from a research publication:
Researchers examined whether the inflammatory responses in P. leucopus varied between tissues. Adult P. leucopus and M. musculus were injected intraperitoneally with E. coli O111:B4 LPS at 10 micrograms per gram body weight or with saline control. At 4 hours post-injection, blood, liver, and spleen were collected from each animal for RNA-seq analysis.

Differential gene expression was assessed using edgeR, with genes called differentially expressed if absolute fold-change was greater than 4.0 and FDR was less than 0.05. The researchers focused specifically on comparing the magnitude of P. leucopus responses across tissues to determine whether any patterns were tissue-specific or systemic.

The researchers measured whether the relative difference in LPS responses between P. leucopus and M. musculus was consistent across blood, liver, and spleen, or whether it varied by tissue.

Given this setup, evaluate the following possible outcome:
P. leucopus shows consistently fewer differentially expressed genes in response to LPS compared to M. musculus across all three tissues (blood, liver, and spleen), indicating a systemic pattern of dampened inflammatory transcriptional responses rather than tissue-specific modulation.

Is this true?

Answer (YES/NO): NO